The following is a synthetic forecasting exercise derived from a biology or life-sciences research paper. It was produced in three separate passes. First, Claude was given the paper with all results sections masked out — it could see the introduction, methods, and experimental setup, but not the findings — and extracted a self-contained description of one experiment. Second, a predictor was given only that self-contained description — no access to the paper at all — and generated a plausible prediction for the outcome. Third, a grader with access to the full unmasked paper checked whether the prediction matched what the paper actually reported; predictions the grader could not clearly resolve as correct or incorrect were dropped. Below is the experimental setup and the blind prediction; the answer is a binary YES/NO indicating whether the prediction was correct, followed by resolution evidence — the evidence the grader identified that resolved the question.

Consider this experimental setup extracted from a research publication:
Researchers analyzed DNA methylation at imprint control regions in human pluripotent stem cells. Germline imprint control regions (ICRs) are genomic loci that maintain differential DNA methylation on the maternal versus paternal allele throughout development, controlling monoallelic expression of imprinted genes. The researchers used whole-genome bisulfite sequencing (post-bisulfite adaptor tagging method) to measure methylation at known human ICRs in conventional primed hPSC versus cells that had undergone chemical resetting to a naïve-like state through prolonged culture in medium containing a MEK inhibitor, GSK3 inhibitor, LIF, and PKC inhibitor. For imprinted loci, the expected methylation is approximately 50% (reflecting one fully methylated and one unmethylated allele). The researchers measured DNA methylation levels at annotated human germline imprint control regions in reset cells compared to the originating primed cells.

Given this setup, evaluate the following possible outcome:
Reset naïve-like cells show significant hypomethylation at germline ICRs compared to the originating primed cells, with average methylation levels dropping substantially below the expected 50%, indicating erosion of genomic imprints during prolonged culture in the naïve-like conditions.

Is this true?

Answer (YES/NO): YES